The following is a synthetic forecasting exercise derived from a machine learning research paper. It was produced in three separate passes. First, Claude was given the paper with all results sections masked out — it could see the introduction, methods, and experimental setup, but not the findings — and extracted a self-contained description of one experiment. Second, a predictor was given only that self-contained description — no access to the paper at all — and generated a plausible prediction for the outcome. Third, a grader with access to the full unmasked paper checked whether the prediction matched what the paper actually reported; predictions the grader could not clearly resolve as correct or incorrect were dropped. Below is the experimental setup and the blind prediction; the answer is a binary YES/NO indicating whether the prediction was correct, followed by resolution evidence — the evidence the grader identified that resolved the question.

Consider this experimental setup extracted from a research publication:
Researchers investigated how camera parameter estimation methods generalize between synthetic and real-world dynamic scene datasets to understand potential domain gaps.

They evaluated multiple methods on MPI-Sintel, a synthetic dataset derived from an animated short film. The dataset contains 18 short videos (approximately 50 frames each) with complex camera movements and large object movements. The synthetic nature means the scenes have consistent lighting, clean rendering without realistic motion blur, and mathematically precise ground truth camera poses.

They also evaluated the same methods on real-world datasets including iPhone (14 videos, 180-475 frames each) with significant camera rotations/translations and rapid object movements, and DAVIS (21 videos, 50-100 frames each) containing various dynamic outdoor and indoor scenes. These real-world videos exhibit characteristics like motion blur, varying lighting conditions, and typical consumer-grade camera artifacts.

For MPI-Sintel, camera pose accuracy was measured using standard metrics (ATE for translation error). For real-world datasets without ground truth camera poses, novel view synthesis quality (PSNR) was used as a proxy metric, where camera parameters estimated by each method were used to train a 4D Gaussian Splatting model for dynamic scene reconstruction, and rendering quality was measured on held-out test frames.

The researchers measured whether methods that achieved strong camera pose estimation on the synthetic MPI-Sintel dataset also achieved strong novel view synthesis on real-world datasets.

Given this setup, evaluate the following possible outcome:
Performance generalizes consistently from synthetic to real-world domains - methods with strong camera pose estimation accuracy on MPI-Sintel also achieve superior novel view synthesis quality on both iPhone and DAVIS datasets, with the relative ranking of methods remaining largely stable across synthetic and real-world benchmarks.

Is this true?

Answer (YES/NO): NO